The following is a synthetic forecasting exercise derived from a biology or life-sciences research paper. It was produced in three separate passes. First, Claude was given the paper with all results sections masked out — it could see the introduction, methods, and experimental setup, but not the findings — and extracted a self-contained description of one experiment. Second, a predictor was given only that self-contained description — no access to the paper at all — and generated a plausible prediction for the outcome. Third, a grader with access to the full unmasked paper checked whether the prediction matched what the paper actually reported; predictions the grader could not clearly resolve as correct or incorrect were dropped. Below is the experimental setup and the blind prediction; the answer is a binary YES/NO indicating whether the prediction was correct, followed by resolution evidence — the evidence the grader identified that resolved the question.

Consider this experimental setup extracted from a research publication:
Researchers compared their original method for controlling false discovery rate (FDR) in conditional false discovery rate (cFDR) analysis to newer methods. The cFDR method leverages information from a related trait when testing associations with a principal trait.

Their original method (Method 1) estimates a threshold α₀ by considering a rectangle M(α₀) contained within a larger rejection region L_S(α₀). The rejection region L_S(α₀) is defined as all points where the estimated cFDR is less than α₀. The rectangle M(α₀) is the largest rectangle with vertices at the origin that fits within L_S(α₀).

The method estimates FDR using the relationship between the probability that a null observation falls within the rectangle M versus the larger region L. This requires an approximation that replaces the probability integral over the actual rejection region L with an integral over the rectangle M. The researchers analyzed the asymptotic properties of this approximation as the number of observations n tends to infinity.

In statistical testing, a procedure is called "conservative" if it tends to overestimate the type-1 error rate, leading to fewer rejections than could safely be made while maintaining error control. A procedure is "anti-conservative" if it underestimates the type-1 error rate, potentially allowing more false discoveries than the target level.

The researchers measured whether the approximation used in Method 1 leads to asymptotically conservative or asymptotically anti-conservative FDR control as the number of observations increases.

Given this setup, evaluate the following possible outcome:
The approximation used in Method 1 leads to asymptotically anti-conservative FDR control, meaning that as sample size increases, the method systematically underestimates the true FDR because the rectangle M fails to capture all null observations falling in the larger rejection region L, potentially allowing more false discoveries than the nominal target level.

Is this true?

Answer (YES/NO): NO